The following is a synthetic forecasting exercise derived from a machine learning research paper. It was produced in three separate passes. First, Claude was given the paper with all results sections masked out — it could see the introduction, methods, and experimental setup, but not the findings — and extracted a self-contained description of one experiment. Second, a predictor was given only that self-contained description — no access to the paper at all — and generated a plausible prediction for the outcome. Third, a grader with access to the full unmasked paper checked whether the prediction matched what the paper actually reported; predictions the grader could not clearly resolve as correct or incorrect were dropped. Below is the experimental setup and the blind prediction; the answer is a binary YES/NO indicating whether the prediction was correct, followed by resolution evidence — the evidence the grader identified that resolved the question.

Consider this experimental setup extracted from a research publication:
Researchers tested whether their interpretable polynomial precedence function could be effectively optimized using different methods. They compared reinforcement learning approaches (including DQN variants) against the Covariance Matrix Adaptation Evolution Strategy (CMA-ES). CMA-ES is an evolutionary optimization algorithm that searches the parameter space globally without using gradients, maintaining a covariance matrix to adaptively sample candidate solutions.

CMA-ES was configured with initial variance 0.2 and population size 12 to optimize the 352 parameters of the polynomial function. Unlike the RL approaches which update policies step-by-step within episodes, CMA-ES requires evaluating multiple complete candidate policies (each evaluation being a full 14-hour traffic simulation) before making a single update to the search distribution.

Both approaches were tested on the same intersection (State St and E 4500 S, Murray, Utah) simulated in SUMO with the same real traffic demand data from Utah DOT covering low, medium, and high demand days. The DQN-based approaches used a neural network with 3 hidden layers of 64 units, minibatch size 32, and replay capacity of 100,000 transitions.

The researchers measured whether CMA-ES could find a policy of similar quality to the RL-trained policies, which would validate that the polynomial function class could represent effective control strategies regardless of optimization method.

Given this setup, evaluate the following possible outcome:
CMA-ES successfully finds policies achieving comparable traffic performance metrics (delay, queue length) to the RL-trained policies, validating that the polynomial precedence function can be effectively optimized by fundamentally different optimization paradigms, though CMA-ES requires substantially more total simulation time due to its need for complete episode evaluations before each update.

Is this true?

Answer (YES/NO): YES